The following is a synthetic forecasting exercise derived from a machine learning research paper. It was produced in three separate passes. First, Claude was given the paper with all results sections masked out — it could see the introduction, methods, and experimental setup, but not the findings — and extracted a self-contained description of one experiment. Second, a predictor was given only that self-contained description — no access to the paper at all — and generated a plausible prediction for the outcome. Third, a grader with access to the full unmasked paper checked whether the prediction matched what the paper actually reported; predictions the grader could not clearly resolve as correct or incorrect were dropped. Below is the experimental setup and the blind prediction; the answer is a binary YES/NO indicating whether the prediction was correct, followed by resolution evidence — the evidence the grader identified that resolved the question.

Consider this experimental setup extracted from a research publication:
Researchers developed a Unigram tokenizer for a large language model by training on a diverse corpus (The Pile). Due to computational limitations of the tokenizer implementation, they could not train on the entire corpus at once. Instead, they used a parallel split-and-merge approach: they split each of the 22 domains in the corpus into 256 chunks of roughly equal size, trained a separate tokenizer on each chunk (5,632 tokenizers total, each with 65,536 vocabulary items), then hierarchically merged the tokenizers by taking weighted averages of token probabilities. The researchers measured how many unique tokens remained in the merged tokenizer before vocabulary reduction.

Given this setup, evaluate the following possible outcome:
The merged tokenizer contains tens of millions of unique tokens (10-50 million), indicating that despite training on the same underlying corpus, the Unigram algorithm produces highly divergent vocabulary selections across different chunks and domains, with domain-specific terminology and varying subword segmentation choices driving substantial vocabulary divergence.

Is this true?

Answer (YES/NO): NO